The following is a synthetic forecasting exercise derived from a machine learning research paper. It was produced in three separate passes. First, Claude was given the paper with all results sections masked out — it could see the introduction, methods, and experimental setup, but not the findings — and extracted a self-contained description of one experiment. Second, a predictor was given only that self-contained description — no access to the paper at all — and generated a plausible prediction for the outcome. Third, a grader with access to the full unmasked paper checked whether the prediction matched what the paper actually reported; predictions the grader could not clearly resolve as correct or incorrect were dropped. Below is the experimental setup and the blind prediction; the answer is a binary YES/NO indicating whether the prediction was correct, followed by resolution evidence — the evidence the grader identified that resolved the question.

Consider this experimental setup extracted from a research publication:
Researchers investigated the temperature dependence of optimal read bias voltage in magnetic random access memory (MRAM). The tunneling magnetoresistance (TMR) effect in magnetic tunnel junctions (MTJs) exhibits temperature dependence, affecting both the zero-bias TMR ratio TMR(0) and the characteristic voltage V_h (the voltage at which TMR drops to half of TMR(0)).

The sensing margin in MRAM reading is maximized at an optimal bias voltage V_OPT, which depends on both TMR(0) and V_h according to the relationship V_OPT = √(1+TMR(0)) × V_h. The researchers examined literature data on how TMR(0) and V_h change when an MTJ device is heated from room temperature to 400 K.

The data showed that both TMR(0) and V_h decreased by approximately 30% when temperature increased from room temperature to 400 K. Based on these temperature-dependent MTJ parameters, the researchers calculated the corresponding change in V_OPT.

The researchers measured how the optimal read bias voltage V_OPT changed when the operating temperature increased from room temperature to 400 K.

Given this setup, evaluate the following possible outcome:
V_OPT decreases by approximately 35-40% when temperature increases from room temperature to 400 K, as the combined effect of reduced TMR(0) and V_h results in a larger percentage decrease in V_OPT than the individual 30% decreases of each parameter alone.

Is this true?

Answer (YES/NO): NO